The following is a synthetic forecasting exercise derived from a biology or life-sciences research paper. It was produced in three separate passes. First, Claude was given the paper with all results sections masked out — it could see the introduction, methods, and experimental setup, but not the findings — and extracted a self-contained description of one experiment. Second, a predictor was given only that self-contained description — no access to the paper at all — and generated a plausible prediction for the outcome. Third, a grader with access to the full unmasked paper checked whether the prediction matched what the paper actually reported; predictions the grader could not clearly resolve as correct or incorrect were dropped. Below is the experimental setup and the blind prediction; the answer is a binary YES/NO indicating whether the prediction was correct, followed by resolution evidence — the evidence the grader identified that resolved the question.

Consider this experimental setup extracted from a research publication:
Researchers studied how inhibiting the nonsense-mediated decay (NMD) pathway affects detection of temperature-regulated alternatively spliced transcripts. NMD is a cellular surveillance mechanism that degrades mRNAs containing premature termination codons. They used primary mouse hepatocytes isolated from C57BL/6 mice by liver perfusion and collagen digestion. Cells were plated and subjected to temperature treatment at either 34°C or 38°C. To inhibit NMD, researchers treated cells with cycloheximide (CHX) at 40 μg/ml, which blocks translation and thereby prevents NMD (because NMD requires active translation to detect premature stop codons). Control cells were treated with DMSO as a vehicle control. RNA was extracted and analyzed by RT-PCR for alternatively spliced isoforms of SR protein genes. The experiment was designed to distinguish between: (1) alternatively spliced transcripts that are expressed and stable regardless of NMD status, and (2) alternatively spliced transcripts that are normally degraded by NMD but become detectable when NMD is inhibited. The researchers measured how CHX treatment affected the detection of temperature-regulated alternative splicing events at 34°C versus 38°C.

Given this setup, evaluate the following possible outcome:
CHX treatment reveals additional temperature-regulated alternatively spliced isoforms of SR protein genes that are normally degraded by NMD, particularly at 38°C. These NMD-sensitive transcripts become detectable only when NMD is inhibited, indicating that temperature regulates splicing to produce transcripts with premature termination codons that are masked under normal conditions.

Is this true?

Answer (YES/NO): NO